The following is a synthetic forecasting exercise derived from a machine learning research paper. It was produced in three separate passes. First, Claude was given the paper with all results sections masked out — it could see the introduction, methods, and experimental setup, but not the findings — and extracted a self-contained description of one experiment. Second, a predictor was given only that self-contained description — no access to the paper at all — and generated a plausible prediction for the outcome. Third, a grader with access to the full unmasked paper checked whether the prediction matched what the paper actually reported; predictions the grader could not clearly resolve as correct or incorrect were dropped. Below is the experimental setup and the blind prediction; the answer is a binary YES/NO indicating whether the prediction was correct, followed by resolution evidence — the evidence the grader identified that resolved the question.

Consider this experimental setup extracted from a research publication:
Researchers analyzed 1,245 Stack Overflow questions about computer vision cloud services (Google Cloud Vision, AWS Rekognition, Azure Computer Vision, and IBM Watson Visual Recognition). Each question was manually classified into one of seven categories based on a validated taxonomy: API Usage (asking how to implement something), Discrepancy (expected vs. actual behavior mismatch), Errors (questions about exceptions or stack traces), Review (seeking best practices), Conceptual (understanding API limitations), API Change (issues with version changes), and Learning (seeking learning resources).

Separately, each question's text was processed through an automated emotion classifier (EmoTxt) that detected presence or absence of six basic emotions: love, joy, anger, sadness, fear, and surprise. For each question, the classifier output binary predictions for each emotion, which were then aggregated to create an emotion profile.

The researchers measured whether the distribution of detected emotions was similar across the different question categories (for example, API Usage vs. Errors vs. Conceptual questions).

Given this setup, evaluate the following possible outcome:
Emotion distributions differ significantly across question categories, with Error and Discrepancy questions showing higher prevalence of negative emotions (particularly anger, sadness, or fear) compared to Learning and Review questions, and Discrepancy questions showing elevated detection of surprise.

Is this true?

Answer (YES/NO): NO